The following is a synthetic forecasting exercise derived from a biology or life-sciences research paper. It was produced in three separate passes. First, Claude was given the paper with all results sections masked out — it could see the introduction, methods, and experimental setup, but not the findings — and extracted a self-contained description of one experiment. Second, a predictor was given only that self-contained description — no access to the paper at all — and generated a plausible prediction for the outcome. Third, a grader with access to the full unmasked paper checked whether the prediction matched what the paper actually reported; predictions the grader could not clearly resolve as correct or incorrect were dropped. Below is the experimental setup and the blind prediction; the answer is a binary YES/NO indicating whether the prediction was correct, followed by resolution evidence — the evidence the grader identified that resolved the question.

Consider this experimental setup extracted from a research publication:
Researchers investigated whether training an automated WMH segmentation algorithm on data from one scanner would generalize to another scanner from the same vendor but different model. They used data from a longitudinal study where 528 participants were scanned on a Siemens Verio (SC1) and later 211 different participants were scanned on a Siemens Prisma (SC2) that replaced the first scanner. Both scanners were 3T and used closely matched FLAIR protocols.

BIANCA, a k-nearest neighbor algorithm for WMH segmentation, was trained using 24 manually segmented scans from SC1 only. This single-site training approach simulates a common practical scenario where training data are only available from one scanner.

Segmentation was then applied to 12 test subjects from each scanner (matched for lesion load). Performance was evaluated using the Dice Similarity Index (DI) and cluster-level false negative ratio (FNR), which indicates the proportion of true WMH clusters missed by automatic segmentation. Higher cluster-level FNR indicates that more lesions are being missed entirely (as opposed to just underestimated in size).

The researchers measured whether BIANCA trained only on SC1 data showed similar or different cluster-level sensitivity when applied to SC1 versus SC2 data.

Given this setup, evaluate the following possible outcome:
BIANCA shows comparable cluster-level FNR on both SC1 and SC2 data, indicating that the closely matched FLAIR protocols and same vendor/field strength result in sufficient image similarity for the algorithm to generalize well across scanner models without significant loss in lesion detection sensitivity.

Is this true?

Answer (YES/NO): NO